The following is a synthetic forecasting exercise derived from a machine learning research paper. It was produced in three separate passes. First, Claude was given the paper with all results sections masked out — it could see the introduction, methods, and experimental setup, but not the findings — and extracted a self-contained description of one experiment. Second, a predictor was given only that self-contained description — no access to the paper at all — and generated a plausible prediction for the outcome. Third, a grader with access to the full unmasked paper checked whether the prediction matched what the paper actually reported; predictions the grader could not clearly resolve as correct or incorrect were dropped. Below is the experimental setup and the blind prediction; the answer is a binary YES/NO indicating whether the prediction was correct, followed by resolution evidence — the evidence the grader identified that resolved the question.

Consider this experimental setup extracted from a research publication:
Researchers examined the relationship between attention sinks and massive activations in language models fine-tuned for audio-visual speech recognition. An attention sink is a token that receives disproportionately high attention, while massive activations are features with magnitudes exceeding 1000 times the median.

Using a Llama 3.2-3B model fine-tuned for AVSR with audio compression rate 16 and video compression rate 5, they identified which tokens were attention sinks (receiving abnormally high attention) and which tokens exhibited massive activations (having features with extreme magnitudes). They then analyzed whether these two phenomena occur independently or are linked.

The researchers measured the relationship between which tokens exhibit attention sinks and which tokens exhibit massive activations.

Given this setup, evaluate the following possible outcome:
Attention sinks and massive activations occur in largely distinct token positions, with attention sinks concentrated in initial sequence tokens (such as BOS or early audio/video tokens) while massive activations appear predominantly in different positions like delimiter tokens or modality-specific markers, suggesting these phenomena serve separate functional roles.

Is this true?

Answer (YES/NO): NO